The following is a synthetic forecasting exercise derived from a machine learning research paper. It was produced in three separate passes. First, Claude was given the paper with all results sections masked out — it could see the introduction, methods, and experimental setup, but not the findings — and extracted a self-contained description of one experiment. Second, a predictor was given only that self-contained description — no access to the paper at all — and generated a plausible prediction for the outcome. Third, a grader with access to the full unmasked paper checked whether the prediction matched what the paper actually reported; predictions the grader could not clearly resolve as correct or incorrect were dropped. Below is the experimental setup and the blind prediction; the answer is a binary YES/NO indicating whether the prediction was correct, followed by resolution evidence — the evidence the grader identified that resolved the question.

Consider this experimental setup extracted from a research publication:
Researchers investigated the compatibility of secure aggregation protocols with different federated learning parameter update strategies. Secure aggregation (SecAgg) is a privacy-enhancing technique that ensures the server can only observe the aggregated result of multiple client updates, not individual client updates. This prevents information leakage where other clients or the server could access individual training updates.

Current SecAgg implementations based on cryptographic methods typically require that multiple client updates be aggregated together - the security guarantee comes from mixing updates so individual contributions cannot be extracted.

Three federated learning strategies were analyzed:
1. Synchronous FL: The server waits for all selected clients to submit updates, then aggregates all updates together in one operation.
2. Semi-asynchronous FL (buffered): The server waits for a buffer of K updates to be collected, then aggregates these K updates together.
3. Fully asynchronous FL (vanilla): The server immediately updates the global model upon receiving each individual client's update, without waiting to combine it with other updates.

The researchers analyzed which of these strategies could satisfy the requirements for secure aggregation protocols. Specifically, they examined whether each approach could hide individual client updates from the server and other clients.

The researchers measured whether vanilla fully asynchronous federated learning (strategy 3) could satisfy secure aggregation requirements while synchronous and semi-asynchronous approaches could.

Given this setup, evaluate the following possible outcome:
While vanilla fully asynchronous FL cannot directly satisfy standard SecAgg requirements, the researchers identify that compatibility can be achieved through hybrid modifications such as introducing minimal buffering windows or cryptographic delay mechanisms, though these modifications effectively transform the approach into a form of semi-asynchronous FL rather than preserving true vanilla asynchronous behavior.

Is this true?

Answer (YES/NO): NO